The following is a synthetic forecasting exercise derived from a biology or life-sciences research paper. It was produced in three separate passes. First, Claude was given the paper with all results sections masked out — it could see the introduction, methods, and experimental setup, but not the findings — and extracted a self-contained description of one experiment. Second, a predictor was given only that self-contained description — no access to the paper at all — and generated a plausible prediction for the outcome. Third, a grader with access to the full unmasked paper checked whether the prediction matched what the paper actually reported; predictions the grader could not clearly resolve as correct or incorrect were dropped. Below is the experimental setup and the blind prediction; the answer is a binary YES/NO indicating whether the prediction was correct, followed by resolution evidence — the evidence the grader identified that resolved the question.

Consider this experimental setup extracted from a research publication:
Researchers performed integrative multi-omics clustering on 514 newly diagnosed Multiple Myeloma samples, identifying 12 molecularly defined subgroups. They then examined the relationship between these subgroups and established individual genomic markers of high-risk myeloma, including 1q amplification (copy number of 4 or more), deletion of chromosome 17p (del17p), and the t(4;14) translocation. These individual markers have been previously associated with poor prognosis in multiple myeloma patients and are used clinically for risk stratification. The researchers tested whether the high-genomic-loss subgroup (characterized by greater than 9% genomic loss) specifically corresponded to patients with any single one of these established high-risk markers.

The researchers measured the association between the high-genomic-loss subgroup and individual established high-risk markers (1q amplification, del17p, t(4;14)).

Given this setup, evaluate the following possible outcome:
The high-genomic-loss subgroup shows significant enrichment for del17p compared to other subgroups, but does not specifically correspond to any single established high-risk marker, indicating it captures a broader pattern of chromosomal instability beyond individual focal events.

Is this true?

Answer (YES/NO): YES